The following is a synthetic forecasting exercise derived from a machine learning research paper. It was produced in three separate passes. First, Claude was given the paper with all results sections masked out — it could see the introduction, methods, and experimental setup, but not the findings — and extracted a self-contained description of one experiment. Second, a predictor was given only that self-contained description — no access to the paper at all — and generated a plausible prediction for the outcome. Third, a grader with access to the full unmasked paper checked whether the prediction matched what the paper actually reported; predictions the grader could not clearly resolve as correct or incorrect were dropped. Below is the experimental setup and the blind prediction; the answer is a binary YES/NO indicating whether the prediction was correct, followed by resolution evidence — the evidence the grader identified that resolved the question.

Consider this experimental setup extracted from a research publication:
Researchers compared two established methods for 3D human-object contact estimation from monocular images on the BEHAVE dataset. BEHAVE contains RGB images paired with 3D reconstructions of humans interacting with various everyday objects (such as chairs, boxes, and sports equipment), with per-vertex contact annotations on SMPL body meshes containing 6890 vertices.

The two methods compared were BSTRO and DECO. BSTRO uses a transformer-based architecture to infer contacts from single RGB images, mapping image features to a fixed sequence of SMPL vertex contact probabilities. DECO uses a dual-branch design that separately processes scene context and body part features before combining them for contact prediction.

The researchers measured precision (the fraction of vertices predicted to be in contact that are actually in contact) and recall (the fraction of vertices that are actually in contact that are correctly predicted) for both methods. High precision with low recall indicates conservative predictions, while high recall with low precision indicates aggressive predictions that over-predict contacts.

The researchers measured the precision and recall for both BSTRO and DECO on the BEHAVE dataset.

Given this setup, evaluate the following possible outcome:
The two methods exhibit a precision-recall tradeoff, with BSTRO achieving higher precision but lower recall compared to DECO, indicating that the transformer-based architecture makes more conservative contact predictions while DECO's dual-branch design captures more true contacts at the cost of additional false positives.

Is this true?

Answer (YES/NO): NO